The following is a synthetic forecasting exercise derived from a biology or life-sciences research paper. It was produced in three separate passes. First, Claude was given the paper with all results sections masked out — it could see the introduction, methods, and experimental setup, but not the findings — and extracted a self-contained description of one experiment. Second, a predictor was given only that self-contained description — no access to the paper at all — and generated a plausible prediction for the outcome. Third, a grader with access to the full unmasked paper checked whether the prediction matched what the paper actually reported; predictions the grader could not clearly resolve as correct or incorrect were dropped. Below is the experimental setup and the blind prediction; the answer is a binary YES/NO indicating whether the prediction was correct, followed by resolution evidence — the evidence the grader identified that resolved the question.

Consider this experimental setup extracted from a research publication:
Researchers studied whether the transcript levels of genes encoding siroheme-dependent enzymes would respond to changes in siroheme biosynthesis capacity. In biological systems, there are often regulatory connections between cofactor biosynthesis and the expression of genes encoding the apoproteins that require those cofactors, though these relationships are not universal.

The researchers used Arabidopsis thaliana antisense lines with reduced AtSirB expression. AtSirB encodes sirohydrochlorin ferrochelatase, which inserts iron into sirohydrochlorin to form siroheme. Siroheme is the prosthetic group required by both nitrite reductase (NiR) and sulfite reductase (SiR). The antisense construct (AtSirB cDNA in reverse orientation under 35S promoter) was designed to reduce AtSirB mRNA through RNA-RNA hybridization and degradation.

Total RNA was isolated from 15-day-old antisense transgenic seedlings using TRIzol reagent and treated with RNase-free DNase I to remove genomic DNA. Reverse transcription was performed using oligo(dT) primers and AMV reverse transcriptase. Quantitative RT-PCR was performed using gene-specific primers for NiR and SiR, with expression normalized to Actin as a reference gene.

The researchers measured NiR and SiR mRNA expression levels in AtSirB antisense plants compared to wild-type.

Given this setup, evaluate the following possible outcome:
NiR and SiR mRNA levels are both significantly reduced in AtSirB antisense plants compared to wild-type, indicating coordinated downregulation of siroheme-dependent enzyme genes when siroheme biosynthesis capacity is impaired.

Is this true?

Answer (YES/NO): NO